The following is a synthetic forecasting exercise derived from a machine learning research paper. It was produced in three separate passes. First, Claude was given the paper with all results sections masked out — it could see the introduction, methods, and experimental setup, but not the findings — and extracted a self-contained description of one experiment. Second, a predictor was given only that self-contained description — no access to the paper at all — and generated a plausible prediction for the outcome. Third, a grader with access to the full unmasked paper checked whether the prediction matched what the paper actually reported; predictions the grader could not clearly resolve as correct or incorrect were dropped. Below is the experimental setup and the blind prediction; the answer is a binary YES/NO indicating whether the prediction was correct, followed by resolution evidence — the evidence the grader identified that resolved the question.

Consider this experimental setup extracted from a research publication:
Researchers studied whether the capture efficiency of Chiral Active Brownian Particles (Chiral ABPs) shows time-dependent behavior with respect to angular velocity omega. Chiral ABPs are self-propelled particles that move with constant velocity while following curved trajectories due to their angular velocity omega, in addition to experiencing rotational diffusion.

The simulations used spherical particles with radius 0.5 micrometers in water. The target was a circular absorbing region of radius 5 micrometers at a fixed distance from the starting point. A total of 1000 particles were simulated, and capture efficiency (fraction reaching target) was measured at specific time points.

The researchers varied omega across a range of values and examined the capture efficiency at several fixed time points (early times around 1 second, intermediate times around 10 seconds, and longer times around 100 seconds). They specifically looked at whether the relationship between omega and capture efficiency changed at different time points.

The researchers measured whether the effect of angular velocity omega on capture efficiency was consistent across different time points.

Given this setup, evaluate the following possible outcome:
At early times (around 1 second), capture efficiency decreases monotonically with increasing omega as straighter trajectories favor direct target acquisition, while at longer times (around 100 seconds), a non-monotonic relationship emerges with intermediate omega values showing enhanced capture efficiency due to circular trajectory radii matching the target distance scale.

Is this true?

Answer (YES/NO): NO